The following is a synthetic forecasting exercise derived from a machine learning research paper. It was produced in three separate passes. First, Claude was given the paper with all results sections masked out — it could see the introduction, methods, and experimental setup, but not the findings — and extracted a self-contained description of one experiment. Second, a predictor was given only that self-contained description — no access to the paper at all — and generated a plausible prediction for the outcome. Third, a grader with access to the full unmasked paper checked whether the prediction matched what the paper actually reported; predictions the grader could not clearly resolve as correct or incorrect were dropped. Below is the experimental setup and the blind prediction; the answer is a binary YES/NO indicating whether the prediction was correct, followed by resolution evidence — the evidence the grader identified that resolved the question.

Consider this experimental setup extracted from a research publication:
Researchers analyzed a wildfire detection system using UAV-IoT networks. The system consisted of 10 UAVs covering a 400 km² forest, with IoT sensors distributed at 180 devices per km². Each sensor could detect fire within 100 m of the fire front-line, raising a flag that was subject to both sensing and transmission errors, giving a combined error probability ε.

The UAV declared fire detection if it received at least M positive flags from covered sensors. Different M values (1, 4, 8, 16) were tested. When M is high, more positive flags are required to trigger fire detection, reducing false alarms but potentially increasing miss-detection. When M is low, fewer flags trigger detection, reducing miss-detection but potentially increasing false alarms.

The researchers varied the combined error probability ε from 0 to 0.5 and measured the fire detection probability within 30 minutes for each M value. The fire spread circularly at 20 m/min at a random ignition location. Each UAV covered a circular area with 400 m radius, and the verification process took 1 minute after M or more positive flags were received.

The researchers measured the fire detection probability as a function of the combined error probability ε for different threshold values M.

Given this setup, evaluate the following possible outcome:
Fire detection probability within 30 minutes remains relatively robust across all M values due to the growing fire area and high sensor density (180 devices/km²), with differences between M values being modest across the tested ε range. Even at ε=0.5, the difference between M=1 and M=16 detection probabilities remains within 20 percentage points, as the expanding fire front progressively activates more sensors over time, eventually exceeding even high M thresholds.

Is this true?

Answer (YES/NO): NO